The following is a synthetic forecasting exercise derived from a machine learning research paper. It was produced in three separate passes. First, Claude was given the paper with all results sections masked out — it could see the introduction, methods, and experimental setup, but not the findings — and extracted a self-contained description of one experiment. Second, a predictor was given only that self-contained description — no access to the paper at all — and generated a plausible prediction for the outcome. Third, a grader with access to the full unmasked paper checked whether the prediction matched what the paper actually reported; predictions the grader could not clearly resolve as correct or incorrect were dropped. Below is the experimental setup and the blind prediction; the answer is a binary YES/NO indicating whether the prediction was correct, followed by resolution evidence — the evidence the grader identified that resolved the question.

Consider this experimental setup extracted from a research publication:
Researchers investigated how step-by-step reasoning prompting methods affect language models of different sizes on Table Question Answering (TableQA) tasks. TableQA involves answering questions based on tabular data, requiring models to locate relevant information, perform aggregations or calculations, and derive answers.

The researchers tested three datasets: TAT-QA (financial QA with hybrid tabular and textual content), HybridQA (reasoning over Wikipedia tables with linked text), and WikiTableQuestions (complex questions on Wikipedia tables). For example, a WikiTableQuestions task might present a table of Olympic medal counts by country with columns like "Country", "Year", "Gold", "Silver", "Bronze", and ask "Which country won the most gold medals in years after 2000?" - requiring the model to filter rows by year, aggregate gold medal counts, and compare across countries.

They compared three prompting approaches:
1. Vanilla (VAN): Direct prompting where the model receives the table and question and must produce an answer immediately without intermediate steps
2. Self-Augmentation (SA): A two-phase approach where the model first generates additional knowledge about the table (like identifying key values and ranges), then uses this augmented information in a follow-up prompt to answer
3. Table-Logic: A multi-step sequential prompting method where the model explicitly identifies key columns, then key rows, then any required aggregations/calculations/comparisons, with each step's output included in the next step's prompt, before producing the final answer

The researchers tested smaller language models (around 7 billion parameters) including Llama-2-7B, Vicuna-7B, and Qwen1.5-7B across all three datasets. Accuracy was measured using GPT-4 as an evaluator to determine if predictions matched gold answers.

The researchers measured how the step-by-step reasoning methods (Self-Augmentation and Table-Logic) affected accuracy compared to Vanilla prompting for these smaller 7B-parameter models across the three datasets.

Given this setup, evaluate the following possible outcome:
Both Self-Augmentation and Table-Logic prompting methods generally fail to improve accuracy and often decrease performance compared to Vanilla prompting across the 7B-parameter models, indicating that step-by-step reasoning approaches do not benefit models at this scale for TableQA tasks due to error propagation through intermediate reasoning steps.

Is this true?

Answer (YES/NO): YES